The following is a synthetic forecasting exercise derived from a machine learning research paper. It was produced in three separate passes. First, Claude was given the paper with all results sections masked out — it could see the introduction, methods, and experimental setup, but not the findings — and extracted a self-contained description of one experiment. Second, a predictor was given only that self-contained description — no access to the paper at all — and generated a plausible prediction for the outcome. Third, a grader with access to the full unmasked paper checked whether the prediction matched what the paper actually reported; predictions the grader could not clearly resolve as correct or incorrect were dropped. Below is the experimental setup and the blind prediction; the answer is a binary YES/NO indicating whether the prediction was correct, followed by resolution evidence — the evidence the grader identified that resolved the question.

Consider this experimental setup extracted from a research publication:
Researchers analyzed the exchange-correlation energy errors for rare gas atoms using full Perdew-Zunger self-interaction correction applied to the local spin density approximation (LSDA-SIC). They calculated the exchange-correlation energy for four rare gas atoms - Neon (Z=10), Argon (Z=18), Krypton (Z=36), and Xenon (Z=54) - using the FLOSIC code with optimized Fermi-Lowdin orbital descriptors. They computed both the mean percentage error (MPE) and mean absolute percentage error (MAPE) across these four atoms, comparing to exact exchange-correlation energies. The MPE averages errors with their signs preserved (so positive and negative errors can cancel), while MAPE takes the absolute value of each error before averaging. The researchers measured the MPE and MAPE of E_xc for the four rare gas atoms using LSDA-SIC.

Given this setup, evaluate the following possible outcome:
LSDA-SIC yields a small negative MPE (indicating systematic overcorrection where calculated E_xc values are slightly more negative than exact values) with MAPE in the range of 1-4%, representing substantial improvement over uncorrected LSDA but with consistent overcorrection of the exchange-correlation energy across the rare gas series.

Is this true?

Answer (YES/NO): NO